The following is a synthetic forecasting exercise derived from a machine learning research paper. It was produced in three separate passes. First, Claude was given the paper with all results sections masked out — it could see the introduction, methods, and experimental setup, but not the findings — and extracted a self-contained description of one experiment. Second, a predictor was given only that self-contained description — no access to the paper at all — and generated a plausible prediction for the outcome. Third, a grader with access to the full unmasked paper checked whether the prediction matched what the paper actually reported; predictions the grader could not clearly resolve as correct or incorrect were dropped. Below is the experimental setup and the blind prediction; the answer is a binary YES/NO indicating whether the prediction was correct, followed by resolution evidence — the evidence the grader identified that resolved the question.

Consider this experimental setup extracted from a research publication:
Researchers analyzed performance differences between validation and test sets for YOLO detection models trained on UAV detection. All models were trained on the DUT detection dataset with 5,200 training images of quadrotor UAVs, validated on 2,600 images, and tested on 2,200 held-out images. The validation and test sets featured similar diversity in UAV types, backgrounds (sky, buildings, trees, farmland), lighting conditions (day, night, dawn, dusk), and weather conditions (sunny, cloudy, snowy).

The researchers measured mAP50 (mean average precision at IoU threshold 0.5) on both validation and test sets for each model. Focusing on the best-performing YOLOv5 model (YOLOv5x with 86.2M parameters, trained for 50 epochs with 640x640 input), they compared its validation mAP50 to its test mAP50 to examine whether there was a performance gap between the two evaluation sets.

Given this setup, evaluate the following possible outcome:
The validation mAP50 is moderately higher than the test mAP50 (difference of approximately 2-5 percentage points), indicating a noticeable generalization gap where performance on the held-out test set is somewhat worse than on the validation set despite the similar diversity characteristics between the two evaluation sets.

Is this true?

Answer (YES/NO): NO